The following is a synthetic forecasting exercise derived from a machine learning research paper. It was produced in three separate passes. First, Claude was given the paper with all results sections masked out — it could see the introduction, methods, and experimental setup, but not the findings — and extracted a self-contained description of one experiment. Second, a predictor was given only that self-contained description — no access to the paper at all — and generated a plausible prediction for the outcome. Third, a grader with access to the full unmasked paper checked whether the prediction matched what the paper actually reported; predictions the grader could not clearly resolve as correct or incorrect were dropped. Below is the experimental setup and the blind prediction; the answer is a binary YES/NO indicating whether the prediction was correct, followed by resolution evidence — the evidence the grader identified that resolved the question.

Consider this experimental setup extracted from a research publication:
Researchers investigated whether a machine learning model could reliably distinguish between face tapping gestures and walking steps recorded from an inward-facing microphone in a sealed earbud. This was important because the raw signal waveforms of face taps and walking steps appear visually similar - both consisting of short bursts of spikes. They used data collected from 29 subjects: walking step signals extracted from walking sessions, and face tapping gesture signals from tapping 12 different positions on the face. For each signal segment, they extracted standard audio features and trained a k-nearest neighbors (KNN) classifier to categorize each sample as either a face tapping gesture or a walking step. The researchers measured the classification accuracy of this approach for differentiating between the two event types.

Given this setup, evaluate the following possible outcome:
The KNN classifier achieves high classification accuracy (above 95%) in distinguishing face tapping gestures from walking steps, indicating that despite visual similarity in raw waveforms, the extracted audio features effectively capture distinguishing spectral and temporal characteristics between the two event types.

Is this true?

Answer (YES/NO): YES